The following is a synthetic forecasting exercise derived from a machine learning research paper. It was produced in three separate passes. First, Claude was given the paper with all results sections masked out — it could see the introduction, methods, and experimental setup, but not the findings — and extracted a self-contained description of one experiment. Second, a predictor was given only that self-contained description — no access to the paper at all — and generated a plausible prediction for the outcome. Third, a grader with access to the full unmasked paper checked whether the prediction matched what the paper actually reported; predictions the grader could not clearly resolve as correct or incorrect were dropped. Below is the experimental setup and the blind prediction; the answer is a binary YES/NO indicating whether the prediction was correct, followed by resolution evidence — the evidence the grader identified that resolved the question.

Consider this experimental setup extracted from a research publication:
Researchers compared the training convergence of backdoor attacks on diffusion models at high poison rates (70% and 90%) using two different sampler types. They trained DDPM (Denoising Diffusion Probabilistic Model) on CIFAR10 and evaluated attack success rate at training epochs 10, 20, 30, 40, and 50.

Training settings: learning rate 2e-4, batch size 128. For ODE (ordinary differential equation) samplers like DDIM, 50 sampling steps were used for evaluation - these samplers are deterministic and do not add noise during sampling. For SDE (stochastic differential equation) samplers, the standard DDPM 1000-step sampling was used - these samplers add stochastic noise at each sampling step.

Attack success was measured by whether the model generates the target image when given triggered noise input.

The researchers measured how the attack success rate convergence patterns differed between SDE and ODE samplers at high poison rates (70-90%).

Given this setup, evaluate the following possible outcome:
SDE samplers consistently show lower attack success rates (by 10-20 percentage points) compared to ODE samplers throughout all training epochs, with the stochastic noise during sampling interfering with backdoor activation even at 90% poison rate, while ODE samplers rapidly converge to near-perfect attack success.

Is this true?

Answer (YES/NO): NO